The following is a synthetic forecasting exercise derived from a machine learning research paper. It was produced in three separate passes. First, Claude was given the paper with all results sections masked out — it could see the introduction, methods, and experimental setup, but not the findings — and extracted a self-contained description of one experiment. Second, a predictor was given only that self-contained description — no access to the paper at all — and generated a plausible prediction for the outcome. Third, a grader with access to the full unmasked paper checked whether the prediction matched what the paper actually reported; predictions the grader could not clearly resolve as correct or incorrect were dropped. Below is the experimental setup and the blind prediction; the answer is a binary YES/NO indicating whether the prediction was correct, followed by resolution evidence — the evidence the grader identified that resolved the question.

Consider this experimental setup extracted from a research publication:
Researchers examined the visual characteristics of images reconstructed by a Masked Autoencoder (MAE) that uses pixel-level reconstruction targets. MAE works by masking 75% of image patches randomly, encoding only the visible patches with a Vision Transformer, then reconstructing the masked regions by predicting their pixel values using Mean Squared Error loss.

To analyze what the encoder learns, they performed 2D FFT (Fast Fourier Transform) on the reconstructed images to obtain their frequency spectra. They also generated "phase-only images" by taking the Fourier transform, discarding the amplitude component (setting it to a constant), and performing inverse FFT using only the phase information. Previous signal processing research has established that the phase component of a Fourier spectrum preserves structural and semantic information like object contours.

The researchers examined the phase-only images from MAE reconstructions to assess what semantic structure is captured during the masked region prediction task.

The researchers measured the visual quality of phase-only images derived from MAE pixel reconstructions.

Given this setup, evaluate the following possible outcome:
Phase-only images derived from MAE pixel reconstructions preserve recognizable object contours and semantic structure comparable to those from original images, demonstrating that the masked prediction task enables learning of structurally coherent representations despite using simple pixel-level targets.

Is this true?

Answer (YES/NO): NO